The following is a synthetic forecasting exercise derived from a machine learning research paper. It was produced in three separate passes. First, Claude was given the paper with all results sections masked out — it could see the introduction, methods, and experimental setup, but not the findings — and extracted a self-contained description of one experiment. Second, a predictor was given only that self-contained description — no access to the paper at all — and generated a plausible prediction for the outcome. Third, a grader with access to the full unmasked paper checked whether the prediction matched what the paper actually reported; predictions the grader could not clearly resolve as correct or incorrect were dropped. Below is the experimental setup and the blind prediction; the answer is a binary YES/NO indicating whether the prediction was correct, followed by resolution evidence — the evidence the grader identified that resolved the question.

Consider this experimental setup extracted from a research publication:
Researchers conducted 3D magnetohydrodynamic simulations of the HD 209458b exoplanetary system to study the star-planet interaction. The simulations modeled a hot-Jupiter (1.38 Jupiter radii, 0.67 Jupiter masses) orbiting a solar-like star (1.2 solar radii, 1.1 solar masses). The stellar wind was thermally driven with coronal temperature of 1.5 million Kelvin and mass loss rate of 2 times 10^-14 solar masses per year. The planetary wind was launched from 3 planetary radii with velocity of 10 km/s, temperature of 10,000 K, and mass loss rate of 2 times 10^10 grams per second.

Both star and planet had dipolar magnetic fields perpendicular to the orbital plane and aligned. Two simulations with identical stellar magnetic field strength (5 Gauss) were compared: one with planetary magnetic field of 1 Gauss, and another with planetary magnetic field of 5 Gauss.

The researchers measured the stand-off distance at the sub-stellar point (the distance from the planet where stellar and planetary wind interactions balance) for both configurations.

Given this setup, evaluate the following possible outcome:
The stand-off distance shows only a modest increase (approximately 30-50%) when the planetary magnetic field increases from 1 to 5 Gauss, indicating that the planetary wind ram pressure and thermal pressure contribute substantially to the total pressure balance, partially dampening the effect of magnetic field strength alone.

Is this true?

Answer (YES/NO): NO